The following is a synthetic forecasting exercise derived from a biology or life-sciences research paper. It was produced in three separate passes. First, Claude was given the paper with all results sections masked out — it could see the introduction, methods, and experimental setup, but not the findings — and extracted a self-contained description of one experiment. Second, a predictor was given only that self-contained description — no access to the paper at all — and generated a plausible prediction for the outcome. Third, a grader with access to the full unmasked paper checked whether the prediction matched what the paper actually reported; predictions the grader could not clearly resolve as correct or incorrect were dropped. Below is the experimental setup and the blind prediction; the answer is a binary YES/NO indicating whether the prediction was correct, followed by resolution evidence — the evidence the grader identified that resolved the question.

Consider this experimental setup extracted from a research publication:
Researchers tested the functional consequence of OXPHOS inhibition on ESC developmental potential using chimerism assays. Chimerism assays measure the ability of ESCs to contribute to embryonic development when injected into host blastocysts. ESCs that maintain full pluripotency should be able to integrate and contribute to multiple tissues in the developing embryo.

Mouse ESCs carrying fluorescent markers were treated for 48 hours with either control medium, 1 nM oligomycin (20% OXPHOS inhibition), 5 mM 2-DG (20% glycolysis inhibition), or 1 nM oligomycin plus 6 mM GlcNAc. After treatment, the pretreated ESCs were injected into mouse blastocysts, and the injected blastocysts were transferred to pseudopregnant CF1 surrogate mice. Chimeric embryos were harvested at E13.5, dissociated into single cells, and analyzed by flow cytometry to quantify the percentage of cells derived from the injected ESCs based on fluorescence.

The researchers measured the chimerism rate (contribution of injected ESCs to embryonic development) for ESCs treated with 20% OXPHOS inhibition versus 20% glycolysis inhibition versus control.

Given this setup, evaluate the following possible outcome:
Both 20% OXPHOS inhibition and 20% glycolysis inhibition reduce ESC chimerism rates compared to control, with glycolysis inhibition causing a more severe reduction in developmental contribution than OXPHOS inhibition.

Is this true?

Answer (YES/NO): NO